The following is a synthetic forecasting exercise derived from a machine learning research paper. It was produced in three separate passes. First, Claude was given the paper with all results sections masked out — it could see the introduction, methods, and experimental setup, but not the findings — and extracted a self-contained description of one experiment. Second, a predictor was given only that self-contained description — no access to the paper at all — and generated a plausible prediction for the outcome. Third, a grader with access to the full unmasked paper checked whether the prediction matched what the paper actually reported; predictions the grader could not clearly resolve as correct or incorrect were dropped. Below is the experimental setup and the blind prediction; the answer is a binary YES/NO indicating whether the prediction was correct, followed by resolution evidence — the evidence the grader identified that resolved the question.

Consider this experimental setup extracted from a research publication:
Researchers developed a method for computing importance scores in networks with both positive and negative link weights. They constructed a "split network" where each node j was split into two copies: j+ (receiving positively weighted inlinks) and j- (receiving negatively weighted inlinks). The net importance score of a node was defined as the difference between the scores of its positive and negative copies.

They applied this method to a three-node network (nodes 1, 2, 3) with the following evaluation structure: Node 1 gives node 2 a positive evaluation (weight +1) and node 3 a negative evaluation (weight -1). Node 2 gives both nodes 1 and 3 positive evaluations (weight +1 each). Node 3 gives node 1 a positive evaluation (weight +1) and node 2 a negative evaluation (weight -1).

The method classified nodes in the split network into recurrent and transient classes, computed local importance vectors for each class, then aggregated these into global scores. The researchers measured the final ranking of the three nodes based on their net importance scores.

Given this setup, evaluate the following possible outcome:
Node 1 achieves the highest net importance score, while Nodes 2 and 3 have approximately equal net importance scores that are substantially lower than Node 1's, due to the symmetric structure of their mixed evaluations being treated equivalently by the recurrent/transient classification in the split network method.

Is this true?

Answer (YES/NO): NO